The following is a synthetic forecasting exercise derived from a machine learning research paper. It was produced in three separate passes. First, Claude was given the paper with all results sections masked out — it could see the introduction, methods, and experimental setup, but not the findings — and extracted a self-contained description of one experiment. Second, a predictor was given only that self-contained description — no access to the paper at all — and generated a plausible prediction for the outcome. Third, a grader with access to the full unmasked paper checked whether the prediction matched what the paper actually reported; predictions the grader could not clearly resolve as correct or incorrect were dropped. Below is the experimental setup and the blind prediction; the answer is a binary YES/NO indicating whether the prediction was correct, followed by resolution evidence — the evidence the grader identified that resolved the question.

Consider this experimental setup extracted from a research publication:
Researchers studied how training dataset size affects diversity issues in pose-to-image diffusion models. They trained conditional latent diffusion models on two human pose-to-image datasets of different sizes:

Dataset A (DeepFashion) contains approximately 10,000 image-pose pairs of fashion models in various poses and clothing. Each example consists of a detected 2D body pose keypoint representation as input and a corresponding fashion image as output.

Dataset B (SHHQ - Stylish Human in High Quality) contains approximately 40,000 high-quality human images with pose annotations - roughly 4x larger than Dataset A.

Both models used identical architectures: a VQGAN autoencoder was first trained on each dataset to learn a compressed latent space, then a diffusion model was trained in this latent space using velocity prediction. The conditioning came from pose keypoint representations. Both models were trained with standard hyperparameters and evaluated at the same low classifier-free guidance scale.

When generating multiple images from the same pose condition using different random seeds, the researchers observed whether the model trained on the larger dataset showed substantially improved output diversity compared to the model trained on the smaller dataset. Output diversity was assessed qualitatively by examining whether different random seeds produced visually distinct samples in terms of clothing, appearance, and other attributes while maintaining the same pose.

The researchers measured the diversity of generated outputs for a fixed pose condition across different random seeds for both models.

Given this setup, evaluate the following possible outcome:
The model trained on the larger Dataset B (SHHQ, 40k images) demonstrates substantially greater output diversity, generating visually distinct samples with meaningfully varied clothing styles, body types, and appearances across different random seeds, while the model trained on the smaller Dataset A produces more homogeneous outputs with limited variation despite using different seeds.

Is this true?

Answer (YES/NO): NO